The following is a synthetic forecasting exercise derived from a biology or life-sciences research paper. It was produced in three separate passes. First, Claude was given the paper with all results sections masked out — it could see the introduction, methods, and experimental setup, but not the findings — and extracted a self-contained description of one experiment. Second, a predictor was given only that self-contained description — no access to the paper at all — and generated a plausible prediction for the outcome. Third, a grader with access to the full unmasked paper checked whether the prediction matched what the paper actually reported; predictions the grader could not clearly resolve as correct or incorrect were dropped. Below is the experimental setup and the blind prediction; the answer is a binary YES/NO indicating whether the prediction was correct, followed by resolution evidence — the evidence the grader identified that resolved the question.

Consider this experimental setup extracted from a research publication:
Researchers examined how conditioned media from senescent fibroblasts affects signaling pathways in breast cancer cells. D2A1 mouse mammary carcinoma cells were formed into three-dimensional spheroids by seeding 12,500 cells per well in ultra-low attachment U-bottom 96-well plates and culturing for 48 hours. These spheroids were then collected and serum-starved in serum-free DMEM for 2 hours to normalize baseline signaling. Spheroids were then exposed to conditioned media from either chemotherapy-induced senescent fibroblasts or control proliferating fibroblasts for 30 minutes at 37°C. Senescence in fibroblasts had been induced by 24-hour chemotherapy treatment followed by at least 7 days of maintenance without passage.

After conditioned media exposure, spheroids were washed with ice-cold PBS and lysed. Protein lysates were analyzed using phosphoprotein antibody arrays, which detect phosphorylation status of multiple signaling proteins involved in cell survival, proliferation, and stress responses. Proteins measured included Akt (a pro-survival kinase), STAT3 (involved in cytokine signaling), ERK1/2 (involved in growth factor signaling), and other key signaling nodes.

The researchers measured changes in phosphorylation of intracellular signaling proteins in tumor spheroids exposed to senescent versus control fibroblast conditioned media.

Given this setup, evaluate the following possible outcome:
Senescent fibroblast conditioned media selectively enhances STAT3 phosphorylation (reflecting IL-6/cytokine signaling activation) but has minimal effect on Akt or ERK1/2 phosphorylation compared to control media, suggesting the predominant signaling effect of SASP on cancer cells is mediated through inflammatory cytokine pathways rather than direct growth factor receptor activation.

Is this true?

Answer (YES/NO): NO